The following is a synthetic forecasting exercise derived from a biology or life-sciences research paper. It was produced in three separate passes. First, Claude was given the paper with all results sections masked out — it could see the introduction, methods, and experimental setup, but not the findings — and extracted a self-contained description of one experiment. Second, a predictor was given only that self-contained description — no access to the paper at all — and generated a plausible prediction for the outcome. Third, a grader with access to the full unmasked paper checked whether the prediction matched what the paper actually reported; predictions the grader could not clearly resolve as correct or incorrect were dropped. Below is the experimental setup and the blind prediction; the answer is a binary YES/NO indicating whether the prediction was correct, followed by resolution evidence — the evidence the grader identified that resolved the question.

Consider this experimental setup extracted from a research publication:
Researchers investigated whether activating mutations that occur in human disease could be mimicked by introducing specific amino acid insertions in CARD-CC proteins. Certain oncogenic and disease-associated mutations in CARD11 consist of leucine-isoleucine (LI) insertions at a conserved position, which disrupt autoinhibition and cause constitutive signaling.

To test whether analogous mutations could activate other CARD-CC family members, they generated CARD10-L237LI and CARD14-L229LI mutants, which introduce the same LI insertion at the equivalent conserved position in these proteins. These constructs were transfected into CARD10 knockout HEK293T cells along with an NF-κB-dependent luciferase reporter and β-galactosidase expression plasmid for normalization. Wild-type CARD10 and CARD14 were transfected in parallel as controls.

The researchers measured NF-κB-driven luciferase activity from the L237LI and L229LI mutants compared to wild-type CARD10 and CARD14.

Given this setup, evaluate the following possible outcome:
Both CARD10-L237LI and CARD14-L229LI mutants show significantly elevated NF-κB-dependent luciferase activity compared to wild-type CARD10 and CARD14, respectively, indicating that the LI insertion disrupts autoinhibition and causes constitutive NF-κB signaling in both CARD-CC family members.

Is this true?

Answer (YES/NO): NO